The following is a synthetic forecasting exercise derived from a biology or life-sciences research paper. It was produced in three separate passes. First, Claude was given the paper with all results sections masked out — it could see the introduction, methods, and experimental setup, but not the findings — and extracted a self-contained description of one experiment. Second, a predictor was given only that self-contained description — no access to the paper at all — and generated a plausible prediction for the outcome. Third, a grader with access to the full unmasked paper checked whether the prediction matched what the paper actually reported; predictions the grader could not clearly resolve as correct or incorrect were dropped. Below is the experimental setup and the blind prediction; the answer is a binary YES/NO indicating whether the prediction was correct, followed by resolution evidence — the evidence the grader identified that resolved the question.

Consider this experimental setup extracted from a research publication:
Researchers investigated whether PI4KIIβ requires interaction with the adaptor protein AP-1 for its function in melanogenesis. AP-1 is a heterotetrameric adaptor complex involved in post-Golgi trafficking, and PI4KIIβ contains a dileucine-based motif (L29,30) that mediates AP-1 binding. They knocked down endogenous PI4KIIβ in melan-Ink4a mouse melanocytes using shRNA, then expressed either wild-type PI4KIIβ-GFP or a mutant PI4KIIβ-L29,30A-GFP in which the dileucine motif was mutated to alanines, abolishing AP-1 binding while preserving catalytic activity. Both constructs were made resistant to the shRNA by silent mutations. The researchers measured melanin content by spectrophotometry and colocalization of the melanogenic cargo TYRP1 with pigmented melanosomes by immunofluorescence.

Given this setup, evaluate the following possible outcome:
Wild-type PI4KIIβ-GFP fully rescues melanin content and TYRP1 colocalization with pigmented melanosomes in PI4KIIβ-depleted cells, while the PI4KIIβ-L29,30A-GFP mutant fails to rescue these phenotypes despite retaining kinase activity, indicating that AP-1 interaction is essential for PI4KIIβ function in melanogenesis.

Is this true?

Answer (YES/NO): NO